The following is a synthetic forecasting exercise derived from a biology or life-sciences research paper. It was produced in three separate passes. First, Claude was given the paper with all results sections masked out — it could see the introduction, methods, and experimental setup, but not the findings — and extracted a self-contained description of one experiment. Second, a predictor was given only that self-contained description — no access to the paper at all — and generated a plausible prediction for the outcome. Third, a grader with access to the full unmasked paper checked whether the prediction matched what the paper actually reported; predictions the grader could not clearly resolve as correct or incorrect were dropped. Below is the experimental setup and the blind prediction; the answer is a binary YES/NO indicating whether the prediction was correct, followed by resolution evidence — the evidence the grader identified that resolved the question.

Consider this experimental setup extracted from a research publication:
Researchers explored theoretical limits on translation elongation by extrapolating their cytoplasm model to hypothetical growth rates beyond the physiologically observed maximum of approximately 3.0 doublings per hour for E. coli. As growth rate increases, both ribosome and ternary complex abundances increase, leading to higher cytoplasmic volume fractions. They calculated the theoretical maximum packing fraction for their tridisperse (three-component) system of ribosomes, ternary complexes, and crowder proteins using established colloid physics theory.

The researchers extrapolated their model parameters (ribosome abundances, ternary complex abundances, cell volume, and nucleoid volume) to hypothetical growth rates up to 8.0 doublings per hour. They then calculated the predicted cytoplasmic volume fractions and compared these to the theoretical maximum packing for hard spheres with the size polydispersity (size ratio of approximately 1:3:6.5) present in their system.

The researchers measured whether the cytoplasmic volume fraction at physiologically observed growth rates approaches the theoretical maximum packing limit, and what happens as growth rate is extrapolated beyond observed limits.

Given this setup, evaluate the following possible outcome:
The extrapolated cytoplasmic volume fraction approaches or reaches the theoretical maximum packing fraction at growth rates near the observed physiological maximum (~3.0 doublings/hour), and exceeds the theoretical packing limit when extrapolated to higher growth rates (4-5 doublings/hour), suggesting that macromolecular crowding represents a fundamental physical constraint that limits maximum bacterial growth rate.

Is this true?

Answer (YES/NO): NO